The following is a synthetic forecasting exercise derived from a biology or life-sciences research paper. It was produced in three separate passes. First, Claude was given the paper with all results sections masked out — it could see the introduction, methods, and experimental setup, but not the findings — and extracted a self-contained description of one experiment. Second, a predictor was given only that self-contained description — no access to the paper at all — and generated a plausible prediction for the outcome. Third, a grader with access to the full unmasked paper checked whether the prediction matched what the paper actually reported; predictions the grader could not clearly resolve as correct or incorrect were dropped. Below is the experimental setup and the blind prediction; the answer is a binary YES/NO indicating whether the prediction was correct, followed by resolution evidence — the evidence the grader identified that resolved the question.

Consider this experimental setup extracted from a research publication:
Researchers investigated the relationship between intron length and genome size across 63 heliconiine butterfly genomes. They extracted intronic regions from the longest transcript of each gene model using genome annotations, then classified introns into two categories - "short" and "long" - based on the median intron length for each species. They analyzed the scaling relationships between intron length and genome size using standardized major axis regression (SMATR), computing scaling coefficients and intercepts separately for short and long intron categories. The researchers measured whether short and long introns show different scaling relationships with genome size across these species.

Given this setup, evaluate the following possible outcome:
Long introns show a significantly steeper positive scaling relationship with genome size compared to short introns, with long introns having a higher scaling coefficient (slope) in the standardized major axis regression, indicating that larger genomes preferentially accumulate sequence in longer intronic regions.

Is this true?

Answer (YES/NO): NO